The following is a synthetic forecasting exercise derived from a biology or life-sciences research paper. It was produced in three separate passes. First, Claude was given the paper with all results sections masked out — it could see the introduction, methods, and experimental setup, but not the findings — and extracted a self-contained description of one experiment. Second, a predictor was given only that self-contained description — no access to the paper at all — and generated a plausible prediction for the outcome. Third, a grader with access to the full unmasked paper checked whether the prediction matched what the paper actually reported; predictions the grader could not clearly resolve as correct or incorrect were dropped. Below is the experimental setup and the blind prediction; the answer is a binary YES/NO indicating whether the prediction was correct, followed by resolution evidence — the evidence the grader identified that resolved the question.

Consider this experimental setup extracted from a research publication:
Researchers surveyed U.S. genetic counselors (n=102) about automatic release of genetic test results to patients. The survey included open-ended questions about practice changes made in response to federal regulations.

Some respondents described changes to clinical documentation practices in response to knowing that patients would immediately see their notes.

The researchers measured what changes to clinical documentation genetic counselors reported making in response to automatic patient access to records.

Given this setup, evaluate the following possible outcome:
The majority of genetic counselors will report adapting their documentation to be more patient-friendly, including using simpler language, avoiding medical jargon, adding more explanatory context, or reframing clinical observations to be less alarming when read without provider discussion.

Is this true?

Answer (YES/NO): NO